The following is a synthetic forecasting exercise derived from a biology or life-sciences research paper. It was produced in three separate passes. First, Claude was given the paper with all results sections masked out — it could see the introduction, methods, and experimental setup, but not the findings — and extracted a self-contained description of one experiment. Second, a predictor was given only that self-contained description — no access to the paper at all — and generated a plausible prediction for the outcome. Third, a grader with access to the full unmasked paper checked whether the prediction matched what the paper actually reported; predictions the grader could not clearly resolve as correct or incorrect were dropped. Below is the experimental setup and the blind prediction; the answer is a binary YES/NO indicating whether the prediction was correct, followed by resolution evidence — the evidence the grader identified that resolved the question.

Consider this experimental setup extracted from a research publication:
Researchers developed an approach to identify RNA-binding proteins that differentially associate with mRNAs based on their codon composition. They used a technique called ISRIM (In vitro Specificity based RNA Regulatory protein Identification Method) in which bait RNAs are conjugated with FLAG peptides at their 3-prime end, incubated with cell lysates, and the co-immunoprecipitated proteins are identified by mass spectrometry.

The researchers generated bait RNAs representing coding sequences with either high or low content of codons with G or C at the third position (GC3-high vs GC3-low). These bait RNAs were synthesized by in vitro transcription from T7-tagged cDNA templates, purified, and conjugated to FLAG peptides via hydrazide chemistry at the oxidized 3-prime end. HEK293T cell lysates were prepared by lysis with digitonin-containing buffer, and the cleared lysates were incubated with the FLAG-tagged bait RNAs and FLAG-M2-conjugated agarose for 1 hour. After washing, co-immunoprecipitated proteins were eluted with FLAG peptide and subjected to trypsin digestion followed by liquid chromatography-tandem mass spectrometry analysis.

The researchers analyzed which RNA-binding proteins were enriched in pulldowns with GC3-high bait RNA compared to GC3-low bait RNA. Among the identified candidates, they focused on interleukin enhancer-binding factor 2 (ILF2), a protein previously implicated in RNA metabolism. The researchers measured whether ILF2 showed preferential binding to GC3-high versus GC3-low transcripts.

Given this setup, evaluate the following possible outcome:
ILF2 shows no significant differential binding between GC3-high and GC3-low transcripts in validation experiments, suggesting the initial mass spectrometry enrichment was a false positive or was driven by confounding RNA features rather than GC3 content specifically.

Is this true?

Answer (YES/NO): NO